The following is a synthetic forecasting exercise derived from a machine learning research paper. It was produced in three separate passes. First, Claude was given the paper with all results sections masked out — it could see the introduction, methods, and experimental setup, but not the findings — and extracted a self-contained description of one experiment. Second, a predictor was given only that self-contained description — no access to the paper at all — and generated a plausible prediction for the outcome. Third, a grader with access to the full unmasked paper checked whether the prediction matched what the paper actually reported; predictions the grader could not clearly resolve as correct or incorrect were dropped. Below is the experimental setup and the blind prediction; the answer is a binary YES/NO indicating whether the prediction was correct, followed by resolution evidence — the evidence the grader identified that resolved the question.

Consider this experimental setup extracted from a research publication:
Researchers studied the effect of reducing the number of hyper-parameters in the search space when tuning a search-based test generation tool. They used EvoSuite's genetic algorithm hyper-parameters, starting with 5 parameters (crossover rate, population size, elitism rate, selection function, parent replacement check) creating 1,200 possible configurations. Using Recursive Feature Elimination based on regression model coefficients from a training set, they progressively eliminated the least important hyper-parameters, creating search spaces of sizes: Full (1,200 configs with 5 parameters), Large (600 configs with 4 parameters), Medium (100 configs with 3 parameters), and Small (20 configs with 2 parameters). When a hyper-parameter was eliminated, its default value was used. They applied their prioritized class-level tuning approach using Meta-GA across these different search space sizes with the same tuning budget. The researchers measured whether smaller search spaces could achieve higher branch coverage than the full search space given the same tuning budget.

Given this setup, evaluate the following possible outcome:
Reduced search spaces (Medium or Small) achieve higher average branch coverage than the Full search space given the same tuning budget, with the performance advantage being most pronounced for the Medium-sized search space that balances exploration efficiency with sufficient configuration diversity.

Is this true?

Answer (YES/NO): NO